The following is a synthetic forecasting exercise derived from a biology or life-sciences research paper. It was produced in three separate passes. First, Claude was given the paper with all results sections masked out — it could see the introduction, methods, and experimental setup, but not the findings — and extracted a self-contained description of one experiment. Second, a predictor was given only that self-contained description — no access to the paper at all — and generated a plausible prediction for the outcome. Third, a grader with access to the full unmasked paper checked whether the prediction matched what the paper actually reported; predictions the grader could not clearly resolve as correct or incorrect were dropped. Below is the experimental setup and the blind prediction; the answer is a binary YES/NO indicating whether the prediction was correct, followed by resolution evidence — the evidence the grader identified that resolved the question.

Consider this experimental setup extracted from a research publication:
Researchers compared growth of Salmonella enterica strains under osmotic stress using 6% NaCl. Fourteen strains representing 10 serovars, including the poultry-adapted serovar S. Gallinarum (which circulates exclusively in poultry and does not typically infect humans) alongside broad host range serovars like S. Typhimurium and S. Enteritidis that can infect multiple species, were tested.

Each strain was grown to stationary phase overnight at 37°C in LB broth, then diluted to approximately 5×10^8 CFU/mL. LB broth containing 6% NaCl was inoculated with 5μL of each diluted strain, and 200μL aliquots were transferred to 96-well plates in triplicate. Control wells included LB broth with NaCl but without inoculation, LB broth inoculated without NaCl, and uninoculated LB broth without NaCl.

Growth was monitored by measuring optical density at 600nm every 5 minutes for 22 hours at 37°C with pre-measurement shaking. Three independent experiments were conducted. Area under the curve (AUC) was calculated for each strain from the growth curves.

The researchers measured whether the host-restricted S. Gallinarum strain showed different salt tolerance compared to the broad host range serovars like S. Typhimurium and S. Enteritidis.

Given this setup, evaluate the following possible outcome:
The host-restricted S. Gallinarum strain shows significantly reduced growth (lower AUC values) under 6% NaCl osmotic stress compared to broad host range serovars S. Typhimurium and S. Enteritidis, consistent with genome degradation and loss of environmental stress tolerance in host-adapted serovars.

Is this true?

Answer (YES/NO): YES